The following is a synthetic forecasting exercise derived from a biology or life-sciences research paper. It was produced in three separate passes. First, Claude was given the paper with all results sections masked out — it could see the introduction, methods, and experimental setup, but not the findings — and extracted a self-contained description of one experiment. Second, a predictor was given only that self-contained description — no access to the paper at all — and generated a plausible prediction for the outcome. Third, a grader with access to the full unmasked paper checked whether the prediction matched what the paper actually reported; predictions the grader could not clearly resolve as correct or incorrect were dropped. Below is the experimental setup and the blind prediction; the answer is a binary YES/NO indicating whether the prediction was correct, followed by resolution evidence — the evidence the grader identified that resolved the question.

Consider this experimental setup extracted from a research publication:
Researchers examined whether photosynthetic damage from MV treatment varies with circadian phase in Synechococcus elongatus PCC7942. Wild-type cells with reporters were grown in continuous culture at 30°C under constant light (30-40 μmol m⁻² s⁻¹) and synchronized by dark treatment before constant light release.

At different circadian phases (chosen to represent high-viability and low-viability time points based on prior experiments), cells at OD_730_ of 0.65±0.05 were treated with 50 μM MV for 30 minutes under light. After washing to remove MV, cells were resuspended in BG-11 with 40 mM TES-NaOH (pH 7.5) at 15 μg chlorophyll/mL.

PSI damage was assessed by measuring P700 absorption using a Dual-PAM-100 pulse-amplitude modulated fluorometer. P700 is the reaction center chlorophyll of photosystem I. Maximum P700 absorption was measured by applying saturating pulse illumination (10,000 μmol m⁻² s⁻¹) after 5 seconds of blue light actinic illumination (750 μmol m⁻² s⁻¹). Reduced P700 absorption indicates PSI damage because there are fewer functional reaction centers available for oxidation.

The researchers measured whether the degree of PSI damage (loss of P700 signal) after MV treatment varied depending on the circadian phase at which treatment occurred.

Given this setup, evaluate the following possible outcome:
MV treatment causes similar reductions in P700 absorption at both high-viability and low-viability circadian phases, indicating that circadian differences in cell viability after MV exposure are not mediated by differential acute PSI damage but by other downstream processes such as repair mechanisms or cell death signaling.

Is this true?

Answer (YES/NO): YES